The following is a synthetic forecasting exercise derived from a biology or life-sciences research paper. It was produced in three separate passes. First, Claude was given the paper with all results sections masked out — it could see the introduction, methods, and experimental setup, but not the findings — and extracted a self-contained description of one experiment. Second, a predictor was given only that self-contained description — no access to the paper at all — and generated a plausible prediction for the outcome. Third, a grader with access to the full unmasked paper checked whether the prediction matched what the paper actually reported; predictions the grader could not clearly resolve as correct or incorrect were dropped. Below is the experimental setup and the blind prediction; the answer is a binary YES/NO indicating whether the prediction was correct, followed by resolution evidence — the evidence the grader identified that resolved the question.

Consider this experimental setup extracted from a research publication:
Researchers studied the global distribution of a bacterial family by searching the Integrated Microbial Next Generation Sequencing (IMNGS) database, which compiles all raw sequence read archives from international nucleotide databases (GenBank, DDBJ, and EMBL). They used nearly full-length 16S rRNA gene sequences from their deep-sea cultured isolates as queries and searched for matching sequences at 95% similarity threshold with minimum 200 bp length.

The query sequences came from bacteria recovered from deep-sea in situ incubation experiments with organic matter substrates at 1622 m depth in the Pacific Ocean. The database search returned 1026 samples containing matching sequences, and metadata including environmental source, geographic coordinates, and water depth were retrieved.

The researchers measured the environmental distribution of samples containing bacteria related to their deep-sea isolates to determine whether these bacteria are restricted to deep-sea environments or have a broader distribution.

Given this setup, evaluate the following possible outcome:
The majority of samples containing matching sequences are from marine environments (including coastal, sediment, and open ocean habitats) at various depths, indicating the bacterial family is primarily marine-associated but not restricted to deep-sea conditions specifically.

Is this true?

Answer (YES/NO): YES